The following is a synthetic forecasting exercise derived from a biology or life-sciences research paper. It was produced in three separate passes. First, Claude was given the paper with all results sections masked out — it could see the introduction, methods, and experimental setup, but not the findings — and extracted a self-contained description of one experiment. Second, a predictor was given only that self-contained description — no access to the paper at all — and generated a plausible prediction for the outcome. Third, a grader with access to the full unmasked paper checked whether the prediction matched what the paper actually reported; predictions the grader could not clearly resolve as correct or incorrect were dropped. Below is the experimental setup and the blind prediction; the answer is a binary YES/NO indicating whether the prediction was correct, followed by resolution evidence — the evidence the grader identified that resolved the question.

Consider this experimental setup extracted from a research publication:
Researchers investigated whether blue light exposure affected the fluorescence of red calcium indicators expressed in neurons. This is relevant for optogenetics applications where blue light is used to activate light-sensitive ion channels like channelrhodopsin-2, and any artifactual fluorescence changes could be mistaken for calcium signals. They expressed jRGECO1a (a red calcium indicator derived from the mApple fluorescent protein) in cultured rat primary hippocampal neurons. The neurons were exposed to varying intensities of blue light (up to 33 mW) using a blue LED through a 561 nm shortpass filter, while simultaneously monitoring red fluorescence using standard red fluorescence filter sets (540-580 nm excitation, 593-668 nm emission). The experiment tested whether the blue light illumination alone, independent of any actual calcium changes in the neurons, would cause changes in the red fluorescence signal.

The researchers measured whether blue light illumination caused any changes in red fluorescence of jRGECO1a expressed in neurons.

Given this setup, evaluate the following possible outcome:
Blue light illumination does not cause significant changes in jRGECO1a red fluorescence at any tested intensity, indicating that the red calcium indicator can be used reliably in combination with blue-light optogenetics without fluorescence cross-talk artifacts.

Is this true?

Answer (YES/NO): NO